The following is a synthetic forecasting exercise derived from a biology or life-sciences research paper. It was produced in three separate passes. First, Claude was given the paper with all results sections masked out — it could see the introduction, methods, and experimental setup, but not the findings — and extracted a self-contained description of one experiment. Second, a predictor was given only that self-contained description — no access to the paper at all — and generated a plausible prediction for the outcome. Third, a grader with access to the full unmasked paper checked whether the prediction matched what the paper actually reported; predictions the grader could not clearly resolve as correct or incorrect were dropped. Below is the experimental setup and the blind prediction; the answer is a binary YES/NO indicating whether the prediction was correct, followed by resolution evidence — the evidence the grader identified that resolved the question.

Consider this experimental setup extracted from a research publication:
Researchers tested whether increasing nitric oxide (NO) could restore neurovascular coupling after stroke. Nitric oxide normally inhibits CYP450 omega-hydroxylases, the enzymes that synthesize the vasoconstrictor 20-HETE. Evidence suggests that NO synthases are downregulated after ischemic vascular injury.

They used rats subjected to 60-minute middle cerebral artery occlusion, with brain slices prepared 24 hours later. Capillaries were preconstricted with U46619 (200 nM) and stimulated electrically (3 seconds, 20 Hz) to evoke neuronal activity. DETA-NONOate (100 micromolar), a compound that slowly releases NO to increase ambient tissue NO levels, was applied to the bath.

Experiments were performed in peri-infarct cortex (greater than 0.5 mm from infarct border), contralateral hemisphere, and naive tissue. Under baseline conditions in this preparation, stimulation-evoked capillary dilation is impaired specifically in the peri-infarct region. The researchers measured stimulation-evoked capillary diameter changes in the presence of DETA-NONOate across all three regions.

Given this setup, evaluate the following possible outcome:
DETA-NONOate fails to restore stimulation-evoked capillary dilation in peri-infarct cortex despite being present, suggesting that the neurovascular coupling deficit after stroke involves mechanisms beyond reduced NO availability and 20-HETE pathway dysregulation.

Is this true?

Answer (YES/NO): NO